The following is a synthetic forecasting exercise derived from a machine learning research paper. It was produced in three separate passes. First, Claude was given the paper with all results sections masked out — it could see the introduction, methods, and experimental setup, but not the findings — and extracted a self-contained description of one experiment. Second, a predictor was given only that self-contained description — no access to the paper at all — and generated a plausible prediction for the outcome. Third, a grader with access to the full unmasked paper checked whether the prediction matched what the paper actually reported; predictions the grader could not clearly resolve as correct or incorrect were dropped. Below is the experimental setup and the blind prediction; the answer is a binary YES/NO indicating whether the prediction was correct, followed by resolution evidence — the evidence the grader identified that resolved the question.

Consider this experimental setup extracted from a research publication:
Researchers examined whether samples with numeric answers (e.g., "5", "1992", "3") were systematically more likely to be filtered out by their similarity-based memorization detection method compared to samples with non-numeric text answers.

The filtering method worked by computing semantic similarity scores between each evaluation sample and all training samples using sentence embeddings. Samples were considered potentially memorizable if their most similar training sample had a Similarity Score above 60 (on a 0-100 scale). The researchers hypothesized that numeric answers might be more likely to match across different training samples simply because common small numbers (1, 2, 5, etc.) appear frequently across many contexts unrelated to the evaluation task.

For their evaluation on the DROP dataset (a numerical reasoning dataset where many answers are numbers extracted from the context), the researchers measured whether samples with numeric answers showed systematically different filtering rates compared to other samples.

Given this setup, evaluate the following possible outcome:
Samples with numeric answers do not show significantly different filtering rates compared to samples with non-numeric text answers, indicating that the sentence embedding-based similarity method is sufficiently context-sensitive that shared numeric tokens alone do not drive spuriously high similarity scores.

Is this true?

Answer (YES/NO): NO